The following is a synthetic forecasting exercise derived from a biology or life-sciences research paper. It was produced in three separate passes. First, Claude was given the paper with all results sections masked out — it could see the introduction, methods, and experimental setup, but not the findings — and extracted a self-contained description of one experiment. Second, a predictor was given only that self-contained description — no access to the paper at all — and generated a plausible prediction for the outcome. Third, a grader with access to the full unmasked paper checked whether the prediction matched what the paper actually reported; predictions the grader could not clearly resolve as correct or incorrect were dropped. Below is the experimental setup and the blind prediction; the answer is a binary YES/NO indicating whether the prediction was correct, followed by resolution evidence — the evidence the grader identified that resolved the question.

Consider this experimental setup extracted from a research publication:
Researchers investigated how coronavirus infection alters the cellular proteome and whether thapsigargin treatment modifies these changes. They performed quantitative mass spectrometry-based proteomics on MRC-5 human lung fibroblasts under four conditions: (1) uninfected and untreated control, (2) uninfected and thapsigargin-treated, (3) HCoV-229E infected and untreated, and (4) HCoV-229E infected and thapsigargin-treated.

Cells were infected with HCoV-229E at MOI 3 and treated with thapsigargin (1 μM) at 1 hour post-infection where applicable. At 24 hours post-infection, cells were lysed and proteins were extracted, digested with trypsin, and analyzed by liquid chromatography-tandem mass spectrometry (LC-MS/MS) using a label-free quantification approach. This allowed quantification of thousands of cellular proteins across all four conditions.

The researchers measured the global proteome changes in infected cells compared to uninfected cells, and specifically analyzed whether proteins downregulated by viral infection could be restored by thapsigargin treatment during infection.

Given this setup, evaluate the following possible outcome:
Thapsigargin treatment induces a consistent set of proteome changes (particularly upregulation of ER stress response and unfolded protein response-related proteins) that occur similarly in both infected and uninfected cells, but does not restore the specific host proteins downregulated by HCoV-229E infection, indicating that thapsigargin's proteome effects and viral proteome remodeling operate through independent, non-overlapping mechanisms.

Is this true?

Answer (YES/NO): NO